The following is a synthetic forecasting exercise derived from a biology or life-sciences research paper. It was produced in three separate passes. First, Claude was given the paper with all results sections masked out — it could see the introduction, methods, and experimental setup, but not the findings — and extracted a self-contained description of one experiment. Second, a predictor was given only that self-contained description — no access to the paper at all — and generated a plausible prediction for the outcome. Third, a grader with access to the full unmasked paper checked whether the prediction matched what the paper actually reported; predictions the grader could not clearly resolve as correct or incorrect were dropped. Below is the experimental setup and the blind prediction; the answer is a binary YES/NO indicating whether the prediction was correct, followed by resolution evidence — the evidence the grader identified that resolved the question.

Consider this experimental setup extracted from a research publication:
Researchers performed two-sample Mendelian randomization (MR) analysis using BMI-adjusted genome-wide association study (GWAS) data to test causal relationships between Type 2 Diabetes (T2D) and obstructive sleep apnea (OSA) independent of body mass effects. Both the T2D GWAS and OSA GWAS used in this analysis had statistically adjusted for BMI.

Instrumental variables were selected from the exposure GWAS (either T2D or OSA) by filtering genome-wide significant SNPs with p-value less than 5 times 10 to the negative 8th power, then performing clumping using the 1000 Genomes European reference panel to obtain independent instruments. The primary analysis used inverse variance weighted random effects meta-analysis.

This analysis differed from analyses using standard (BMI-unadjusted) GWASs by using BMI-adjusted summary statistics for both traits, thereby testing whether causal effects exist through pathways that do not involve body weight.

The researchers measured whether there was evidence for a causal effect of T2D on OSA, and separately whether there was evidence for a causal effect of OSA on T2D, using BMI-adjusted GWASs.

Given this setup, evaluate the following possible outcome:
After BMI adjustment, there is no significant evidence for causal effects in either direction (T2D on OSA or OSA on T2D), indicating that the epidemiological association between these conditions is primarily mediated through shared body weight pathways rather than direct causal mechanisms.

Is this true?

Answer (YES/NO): NO